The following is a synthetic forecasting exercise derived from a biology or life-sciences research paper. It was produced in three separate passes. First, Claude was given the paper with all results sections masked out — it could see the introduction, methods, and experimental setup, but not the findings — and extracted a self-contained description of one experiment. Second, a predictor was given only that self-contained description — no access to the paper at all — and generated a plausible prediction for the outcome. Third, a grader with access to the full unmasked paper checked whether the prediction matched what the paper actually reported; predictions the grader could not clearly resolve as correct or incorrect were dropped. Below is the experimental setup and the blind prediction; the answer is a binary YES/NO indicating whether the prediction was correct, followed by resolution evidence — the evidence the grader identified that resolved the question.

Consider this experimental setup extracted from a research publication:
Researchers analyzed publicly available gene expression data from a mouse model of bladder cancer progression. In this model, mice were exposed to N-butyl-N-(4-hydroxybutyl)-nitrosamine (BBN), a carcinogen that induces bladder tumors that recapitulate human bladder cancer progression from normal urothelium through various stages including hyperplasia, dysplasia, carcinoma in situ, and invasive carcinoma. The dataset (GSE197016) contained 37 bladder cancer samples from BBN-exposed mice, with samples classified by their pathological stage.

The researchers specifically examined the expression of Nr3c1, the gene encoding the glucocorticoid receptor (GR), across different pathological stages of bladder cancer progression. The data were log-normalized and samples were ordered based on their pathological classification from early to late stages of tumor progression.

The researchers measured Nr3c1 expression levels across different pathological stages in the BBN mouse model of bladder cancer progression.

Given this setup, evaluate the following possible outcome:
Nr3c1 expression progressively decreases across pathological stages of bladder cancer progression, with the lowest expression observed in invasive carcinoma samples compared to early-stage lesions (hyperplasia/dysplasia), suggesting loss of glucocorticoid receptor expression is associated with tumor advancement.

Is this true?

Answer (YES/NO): NO